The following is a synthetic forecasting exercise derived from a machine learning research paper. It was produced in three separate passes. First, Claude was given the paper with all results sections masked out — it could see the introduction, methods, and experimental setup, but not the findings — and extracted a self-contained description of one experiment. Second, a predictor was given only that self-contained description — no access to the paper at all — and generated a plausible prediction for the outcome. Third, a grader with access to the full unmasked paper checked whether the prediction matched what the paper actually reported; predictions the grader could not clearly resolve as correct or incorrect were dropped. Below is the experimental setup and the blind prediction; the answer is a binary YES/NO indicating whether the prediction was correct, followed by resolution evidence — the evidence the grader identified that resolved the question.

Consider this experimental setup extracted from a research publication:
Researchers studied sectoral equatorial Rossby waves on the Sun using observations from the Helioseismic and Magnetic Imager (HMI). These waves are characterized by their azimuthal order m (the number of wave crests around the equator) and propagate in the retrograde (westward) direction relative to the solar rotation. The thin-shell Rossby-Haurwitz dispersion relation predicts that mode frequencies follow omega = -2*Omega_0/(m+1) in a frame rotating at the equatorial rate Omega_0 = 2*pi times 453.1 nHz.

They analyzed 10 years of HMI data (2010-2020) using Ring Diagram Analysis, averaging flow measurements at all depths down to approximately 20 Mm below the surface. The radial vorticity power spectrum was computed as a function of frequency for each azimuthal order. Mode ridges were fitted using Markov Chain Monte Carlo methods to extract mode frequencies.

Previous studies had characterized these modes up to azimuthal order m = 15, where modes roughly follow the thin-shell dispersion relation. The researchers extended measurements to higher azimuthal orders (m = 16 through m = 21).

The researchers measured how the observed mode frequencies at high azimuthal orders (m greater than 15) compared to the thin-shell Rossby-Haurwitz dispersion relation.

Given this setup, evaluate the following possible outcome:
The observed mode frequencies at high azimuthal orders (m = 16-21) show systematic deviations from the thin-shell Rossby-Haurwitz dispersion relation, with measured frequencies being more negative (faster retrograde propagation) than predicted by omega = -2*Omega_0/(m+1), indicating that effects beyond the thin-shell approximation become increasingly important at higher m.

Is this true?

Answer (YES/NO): NO